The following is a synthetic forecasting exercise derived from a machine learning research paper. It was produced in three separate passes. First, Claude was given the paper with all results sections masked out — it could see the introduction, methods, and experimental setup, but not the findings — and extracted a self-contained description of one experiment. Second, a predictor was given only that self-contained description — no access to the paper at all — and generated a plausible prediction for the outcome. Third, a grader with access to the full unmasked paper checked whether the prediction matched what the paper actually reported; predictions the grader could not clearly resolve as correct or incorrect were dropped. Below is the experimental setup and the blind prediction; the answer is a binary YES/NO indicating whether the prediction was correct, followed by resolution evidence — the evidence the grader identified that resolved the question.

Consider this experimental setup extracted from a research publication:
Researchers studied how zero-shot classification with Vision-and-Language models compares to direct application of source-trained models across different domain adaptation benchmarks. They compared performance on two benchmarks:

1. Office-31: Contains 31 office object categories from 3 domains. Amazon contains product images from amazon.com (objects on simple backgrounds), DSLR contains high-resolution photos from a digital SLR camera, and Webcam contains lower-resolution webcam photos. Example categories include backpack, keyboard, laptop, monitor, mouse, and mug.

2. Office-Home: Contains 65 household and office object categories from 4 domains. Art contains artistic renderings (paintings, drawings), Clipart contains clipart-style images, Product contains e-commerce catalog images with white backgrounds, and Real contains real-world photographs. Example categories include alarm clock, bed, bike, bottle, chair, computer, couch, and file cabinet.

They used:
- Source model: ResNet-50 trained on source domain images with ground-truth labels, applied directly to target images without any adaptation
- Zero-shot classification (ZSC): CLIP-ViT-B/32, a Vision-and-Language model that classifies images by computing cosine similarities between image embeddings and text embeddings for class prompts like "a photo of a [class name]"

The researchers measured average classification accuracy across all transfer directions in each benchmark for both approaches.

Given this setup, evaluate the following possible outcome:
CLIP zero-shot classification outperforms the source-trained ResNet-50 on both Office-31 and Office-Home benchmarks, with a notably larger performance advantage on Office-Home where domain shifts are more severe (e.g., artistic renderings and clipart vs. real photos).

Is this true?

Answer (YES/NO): YES